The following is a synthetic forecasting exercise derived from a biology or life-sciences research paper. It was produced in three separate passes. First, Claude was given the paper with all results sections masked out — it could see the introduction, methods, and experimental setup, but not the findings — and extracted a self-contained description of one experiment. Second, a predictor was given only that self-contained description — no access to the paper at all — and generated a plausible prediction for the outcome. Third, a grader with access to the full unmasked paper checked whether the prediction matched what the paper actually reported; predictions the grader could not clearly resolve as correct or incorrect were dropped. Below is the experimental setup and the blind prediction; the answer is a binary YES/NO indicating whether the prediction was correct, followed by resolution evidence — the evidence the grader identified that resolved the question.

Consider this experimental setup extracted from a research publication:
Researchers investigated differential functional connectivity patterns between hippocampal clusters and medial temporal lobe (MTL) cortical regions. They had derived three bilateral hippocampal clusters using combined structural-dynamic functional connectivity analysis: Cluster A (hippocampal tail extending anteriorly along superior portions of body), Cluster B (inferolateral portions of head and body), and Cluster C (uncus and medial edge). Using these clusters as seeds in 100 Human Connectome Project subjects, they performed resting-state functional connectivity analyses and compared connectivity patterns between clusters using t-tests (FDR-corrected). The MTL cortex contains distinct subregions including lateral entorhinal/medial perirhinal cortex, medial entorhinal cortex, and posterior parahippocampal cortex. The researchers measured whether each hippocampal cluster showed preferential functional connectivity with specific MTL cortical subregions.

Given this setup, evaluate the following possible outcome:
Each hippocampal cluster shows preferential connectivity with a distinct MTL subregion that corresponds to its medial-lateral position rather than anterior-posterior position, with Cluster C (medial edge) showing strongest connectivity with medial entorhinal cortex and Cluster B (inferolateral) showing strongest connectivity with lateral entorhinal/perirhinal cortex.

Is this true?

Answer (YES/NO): NO